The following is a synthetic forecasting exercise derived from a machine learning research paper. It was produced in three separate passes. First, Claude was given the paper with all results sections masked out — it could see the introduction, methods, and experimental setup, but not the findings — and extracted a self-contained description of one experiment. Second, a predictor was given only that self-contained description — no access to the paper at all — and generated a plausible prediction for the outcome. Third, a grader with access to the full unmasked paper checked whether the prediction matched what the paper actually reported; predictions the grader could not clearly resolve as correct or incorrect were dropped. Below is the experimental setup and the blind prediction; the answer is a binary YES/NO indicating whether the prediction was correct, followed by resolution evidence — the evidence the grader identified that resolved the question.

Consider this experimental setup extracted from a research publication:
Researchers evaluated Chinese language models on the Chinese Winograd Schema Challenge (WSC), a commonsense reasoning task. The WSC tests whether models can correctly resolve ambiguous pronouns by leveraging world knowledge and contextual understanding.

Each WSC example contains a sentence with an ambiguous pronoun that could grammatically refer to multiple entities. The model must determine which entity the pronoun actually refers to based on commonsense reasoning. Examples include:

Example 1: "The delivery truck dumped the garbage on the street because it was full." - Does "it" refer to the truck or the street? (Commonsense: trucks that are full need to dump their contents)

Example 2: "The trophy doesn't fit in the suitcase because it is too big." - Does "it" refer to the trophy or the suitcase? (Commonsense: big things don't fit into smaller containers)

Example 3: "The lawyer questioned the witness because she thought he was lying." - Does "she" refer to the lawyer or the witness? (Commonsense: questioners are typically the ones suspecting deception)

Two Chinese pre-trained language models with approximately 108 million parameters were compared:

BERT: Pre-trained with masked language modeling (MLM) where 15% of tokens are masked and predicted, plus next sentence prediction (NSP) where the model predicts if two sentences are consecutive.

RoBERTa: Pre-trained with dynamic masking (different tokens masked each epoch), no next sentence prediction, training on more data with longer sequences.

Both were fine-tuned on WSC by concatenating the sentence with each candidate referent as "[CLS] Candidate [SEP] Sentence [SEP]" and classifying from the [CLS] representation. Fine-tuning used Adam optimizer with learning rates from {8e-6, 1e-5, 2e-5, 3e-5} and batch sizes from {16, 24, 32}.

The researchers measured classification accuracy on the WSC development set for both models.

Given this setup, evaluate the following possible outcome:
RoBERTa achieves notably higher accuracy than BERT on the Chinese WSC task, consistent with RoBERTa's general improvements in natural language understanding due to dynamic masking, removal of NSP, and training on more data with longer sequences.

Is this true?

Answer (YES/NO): YES